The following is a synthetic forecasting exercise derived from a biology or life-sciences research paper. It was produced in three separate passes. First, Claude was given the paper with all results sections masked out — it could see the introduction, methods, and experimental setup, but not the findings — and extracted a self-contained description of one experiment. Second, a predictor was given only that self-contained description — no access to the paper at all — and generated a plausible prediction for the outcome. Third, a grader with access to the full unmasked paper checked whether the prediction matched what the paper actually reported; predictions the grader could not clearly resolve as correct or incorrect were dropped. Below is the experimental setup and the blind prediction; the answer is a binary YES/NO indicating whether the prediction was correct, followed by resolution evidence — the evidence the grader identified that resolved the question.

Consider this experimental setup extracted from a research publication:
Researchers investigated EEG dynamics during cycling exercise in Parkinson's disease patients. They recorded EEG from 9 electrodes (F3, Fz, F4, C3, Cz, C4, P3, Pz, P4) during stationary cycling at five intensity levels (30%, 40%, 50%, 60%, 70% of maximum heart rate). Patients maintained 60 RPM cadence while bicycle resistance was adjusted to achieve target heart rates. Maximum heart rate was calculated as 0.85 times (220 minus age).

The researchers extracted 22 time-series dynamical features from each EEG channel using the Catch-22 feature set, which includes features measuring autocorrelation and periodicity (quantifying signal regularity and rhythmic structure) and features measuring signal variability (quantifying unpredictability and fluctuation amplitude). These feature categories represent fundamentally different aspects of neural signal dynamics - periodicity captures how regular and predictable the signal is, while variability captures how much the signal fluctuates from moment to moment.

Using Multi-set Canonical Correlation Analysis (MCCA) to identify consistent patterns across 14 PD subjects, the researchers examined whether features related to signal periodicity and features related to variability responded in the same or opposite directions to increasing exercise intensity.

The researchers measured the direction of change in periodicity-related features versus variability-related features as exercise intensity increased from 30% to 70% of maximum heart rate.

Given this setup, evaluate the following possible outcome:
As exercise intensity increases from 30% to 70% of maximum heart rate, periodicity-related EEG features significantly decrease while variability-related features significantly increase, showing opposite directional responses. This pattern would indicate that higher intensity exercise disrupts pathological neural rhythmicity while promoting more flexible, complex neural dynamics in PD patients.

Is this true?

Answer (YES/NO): NO